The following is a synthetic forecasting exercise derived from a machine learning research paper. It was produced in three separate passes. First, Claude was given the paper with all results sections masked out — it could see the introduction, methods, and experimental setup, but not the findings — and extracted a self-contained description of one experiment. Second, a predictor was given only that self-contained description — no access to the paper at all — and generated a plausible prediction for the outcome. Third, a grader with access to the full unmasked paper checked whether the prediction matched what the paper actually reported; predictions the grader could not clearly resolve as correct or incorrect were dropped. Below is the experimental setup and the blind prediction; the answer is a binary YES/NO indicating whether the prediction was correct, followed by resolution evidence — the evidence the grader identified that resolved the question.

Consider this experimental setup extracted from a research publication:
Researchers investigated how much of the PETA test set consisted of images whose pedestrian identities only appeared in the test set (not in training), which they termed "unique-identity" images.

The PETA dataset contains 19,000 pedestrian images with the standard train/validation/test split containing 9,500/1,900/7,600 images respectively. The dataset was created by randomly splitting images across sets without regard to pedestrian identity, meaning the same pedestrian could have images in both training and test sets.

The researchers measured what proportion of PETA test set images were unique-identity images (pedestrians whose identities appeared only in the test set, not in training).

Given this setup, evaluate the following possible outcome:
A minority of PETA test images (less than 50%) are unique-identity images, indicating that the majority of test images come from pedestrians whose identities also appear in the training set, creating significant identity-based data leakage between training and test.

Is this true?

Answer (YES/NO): YES